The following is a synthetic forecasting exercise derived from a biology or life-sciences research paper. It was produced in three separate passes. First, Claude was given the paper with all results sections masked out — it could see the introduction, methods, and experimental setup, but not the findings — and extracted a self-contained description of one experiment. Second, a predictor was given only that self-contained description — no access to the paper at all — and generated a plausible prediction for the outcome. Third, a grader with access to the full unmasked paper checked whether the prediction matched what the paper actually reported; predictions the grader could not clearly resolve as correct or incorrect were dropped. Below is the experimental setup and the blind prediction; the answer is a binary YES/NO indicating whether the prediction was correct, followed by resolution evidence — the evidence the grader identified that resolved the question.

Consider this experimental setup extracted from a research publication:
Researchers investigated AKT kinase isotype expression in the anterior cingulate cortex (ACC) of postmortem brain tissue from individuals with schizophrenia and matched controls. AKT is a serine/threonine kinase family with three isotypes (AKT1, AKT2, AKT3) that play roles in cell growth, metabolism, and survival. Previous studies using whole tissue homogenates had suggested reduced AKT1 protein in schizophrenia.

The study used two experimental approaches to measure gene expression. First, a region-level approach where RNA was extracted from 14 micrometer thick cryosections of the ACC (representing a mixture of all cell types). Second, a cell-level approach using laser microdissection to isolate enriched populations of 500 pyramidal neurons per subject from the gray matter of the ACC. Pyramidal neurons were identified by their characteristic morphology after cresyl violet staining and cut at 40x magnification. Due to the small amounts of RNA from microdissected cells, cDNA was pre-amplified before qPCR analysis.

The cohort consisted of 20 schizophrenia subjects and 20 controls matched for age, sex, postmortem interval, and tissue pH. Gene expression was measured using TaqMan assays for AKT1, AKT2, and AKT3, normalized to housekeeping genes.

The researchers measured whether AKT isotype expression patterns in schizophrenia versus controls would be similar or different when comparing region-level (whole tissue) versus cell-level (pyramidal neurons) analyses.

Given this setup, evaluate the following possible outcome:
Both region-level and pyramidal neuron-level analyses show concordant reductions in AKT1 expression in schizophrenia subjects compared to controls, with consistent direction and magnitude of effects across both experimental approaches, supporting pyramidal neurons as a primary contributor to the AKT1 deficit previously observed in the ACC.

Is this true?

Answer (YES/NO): NO